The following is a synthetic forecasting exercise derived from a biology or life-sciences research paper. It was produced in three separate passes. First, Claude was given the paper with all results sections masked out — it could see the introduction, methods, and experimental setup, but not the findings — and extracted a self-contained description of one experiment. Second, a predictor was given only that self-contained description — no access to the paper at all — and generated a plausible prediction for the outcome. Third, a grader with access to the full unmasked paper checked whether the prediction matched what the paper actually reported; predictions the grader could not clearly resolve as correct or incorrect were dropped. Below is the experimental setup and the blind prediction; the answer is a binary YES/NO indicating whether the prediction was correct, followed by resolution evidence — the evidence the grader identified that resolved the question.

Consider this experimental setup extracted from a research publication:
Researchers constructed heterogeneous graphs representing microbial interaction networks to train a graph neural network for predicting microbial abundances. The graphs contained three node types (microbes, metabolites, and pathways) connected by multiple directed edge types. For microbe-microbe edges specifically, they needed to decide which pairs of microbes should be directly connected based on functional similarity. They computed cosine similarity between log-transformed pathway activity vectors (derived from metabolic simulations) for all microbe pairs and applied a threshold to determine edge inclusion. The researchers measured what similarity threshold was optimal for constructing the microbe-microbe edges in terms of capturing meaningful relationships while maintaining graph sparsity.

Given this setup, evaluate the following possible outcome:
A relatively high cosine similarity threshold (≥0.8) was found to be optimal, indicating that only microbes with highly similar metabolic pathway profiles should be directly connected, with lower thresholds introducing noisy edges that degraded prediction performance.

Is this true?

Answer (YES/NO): YES